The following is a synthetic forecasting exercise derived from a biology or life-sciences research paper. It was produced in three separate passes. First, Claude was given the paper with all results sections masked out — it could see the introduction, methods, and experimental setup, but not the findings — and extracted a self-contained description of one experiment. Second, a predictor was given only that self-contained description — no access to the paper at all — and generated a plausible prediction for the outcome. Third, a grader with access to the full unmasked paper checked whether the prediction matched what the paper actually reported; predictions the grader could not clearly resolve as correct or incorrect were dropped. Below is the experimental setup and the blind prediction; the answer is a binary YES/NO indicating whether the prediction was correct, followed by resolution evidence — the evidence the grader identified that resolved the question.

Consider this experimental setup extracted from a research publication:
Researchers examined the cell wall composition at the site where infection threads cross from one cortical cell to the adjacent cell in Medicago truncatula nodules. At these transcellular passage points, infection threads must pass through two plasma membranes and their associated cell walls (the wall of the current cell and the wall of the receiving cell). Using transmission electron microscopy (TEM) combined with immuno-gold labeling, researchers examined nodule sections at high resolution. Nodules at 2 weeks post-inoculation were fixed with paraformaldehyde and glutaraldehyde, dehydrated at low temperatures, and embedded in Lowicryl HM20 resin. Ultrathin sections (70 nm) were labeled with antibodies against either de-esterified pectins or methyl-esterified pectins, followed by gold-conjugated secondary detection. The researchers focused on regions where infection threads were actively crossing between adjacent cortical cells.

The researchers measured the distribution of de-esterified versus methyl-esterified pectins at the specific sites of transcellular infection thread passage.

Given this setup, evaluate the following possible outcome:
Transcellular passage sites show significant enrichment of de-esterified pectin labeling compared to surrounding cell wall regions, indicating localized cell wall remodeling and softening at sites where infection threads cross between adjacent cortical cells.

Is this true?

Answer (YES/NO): NO